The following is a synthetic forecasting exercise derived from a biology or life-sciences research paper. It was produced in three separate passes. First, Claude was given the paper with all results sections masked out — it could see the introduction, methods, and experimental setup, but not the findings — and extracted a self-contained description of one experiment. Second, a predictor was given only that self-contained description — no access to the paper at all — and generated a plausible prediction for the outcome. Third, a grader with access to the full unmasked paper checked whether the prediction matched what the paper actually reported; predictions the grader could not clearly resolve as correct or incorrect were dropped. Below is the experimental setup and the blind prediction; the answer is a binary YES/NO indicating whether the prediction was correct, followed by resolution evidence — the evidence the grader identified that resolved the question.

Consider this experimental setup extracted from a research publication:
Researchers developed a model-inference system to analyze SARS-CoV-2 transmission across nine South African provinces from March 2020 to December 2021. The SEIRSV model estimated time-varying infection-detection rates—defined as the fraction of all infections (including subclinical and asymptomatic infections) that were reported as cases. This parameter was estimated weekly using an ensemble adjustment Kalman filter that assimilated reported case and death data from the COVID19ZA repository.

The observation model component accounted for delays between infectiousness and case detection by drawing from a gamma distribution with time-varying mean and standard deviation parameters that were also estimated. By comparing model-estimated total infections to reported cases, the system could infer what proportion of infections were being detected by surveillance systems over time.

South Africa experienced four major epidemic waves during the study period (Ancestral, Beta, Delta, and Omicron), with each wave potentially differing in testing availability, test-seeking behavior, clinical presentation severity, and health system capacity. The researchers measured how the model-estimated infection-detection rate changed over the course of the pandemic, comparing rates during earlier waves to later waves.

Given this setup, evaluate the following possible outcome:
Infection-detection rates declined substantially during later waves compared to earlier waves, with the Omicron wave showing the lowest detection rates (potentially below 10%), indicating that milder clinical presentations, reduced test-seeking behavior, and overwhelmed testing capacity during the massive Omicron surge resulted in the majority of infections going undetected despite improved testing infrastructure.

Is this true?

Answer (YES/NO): NO